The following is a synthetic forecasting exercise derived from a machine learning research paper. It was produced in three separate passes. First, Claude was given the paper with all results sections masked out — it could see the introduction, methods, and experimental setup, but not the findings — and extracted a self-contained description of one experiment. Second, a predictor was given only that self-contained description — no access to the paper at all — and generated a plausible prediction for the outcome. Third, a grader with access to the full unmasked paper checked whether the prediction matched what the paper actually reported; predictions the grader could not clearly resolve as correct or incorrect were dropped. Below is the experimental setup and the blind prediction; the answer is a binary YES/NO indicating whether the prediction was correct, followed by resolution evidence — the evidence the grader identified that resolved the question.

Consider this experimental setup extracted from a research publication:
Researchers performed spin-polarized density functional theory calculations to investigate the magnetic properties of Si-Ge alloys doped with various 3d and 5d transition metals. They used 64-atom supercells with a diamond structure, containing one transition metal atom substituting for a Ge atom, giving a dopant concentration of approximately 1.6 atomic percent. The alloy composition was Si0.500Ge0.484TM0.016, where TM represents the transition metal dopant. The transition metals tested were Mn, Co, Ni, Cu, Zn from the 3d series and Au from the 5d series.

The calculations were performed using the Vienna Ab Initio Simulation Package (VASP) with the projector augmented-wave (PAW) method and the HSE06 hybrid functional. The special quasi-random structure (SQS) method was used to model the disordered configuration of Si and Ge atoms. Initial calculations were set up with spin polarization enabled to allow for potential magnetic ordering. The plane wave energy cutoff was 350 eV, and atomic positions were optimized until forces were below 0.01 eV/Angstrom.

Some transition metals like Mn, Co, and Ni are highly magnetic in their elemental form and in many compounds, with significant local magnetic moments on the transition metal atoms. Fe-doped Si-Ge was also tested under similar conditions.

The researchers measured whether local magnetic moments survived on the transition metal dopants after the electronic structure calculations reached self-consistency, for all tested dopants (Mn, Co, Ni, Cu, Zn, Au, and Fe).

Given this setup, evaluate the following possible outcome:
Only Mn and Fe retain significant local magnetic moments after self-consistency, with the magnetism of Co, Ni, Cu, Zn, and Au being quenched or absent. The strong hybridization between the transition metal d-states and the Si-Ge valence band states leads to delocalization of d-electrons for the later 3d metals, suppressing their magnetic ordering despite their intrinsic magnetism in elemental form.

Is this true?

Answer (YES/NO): NO